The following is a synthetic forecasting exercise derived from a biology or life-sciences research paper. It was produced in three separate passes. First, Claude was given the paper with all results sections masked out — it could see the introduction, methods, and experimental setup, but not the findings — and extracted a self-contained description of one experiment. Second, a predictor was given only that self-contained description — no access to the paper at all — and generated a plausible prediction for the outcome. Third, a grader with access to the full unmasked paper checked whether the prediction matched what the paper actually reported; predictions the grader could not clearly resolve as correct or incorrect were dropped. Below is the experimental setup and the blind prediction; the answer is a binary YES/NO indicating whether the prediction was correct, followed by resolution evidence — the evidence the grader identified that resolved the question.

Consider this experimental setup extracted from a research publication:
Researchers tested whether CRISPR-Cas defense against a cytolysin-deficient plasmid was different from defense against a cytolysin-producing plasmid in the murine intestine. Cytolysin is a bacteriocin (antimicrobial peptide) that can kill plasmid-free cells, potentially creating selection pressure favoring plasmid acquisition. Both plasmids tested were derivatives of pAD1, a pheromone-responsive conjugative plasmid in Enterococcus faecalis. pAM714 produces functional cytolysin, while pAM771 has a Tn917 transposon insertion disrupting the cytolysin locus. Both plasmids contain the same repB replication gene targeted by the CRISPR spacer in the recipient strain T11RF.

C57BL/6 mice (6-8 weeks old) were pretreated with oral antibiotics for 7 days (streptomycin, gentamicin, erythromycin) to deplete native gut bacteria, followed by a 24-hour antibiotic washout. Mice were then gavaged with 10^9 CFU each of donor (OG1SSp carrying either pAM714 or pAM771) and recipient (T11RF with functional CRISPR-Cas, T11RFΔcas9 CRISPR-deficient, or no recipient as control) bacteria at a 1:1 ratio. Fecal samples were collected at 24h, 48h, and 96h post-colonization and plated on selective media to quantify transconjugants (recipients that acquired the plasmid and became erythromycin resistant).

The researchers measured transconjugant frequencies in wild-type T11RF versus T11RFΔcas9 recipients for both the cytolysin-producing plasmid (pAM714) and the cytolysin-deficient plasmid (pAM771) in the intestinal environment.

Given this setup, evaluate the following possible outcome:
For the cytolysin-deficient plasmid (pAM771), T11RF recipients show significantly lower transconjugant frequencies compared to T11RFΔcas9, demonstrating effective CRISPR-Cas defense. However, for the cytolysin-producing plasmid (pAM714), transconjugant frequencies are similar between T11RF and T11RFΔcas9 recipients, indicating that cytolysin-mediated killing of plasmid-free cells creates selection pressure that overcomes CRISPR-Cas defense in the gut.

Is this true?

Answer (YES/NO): NO